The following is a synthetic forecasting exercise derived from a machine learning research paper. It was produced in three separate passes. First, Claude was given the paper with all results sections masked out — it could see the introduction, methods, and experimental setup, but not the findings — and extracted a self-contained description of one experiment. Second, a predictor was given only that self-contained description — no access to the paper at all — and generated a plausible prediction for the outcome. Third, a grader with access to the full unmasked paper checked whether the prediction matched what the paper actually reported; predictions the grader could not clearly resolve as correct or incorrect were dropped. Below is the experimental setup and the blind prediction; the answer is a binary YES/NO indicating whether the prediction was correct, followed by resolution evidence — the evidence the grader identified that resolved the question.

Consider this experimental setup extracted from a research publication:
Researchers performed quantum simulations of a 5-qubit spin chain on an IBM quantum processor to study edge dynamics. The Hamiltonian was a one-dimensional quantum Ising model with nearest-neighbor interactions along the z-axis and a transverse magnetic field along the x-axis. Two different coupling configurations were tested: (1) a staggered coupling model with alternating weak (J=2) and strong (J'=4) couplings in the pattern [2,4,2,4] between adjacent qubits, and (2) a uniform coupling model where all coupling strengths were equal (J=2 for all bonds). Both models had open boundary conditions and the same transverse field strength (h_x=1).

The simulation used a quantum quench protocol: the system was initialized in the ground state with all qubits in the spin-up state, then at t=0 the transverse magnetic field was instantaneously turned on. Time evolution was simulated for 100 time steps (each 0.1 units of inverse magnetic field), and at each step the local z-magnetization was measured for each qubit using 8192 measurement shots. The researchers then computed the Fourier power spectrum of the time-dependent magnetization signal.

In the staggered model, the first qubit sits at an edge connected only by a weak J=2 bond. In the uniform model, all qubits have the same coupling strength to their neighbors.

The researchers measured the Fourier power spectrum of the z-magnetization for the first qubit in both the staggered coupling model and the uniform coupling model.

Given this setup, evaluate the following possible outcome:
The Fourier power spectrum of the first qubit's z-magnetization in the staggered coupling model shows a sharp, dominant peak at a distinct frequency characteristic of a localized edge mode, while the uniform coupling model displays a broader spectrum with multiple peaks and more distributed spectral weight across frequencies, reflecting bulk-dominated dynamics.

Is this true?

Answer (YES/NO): YES